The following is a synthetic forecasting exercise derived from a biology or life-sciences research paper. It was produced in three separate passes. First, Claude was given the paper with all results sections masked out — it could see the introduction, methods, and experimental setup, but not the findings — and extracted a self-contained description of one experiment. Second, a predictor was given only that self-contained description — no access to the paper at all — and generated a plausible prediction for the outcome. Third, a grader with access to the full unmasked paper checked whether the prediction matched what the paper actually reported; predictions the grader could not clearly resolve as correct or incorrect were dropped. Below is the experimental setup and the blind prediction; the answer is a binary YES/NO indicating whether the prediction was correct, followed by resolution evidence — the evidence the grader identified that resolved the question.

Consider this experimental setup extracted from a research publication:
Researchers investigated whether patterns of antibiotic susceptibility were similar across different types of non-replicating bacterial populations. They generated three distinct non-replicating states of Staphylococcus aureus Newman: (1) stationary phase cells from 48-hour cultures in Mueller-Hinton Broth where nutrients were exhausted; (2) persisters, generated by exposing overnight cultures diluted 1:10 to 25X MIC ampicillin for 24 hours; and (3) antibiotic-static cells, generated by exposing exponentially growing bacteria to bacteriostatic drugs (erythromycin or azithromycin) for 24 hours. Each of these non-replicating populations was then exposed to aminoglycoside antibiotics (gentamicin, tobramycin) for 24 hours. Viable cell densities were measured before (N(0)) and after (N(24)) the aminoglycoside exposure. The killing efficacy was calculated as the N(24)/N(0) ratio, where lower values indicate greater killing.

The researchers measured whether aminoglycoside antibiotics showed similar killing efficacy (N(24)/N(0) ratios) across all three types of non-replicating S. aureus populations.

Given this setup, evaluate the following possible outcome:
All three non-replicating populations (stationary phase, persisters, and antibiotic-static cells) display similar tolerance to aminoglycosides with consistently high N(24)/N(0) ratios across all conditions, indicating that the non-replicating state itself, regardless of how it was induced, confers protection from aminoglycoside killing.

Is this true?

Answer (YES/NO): NO